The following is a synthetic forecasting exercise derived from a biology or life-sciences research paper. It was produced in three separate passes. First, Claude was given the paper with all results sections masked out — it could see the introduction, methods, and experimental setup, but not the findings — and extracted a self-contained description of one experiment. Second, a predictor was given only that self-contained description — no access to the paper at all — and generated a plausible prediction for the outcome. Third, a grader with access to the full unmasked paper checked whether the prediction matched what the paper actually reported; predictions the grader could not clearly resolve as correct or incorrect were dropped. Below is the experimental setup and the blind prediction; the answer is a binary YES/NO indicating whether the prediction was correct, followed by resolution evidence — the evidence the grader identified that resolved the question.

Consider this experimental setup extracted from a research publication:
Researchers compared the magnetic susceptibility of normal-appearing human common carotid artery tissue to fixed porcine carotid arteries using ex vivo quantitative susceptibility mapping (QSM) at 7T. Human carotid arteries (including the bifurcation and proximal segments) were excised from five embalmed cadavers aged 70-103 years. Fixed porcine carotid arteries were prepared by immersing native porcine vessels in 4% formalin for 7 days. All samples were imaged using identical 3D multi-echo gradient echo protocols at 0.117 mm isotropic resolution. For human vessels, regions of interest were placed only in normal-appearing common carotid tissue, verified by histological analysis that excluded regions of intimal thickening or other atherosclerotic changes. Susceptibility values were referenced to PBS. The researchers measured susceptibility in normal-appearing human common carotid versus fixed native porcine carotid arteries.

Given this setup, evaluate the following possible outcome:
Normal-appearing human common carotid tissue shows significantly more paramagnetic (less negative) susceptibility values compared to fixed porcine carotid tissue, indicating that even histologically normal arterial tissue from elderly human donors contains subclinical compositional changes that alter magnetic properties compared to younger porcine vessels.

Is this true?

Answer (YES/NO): NO